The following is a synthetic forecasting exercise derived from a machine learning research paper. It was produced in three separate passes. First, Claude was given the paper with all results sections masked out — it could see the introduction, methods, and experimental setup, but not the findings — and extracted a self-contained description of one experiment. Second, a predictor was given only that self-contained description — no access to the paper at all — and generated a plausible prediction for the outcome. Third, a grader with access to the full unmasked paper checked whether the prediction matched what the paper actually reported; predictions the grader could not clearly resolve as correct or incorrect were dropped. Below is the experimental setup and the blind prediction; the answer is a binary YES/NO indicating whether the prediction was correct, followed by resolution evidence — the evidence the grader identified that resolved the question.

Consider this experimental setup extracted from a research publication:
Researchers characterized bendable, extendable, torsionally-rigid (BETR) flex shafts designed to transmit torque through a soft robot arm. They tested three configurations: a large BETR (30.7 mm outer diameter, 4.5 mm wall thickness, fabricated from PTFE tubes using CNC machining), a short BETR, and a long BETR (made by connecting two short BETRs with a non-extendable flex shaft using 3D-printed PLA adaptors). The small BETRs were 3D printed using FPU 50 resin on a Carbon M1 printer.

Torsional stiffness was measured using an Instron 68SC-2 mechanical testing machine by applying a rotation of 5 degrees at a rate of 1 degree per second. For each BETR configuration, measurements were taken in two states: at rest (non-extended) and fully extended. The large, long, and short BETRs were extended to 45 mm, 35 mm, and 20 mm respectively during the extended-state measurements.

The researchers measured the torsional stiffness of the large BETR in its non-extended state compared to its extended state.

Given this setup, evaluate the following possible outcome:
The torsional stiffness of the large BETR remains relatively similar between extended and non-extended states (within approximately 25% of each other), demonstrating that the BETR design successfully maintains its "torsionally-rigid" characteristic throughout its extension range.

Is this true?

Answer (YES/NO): YES